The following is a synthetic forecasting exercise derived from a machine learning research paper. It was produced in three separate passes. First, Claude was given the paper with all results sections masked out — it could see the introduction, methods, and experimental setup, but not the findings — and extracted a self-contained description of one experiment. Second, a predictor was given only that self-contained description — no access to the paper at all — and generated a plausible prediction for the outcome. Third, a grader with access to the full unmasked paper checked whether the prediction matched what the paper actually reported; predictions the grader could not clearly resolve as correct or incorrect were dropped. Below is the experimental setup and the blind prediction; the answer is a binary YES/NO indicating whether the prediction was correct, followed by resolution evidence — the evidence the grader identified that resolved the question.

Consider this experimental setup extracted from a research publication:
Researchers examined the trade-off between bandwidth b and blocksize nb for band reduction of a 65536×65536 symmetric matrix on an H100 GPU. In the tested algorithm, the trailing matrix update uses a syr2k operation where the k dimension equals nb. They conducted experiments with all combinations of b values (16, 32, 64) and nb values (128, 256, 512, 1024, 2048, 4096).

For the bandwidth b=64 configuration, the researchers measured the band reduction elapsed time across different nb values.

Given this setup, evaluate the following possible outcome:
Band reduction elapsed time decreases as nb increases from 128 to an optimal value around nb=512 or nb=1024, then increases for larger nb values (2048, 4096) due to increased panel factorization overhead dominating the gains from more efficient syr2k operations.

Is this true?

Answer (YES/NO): NO